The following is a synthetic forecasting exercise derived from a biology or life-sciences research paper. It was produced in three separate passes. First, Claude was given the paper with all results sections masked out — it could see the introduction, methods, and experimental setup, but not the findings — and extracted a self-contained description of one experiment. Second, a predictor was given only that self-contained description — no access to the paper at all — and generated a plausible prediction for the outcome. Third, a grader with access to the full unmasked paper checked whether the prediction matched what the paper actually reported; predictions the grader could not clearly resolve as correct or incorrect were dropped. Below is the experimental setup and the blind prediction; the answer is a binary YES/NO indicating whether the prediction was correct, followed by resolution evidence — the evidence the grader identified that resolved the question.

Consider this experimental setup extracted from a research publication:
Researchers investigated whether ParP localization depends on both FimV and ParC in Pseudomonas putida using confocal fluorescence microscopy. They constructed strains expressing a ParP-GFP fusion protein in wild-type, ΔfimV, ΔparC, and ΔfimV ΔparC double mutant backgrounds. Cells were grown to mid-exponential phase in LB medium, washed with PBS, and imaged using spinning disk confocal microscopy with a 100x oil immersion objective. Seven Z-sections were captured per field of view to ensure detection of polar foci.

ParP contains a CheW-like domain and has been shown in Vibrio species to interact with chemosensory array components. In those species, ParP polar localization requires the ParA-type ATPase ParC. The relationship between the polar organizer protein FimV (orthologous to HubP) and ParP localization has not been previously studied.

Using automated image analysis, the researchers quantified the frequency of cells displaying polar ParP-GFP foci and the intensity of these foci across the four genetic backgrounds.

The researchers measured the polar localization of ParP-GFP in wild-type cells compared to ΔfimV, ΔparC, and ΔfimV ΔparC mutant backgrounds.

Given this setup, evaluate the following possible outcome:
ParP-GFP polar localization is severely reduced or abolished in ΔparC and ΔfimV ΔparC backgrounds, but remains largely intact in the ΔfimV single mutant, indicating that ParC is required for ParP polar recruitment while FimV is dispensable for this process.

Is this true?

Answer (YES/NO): NO